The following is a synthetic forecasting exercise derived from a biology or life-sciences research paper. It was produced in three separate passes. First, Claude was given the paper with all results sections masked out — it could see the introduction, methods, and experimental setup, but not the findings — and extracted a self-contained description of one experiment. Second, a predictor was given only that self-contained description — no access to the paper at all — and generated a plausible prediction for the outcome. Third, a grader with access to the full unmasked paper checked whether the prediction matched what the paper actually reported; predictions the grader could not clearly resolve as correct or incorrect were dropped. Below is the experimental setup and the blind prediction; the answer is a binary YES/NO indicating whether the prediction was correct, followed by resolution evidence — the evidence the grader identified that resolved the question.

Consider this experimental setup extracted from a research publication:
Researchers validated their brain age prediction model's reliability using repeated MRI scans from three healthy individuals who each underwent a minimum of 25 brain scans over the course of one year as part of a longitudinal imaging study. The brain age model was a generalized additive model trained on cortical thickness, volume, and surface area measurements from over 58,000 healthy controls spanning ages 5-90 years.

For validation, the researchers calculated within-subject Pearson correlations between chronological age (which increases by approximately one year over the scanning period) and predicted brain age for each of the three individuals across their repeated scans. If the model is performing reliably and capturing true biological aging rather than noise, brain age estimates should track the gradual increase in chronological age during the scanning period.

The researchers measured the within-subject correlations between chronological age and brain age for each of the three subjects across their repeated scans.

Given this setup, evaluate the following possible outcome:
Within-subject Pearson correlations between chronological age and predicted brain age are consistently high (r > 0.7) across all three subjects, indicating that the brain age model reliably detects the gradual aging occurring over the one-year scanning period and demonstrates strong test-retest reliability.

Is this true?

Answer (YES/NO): NO